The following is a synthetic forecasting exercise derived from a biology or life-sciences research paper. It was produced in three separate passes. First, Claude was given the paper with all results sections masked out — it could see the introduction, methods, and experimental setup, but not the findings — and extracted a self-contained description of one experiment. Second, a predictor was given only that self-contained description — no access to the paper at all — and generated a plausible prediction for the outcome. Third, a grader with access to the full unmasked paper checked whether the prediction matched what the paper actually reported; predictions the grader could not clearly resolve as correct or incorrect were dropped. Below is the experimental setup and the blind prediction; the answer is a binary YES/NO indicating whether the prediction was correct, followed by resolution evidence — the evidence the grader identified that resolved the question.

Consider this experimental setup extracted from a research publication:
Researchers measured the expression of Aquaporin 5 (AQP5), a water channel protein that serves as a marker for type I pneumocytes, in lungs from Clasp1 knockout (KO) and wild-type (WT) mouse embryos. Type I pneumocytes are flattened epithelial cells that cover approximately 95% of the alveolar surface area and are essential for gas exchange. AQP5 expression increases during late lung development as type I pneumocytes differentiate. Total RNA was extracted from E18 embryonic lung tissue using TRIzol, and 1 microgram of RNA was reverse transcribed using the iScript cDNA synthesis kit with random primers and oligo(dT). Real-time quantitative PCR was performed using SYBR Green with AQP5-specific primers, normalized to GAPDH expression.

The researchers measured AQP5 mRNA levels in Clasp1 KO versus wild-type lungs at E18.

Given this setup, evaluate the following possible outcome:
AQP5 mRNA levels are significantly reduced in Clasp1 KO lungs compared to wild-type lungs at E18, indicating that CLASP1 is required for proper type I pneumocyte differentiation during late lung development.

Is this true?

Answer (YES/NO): YES